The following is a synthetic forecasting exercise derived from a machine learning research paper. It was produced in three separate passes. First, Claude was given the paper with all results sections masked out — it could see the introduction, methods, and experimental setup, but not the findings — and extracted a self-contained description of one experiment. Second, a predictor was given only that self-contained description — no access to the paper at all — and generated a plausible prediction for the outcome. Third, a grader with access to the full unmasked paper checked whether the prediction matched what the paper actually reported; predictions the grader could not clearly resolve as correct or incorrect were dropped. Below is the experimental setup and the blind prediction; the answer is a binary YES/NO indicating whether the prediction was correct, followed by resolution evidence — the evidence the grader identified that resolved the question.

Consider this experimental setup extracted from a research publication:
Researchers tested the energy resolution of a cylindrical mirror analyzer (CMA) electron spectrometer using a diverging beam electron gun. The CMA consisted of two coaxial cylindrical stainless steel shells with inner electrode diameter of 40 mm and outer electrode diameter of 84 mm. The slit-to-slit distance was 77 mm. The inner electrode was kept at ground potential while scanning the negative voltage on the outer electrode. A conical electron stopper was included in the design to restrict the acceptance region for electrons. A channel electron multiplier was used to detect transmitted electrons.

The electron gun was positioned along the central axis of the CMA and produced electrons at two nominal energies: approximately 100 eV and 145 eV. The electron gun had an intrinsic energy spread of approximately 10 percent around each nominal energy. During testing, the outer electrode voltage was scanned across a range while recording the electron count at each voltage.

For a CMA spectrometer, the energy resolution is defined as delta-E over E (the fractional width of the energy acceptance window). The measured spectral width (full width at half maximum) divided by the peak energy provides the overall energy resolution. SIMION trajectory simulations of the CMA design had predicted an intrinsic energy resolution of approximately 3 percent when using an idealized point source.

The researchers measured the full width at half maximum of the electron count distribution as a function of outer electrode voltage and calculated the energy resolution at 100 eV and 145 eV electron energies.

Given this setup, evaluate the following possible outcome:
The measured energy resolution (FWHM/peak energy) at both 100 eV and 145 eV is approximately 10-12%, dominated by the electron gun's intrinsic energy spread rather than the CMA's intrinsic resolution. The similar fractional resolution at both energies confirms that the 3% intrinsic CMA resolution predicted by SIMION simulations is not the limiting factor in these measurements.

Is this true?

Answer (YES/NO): NO